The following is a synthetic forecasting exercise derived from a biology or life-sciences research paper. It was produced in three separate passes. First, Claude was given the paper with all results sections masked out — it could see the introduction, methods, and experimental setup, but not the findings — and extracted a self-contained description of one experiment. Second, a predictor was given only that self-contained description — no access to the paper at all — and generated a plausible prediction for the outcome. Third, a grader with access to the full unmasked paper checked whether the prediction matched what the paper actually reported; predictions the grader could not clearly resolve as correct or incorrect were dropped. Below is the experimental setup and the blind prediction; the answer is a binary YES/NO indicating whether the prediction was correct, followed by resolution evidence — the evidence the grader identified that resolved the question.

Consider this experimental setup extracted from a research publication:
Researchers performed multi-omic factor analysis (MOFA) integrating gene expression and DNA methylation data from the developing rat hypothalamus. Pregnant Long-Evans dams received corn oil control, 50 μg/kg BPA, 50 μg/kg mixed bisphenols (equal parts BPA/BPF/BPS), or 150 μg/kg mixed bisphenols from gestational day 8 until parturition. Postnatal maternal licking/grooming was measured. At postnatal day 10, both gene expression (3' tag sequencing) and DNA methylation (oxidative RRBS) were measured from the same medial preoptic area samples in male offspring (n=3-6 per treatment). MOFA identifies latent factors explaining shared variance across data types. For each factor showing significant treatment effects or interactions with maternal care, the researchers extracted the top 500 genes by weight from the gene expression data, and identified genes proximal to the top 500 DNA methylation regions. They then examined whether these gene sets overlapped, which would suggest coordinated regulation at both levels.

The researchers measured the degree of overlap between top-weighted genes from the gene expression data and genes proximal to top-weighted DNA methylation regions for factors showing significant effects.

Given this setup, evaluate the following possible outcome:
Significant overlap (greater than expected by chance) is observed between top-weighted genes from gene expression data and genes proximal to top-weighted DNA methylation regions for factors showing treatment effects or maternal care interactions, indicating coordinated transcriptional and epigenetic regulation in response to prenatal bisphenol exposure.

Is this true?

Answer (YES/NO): NO